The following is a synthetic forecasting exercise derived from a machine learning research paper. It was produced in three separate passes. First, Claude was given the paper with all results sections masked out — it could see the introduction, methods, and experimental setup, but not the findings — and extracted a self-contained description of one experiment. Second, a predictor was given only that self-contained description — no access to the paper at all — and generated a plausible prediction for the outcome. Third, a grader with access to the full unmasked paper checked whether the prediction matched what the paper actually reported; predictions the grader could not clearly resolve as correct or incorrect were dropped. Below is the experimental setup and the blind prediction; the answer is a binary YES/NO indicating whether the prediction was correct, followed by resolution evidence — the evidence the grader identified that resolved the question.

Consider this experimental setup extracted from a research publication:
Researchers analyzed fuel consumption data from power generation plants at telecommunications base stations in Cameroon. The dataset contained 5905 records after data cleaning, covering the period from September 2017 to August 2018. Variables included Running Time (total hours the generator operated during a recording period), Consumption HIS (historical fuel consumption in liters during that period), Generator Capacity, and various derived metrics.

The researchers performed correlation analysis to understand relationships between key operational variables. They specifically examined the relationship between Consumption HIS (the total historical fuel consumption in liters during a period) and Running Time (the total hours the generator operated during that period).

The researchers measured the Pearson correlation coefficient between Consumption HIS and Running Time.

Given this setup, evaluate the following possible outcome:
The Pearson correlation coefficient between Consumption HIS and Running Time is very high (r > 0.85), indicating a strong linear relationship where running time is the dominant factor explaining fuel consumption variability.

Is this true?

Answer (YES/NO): NO